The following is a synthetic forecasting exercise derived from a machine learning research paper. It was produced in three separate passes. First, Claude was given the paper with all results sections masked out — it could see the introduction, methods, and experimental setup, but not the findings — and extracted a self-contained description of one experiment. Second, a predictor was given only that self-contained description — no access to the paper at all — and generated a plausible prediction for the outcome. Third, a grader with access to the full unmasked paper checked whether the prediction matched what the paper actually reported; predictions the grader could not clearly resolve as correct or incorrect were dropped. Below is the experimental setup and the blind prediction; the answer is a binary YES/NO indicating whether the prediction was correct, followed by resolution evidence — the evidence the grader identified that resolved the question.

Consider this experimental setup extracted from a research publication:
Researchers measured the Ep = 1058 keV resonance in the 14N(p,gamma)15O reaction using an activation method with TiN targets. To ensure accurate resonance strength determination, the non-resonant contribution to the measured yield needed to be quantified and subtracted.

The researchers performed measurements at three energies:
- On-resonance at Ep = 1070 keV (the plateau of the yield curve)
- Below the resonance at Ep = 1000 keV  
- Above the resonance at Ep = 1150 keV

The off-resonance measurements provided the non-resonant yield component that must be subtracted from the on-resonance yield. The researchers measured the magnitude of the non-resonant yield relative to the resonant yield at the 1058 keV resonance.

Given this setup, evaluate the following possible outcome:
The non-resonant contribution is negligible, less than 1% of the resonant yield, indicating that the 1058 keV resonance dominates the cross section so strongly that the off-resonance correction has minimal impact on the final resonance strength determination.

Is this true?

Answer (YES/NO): NO